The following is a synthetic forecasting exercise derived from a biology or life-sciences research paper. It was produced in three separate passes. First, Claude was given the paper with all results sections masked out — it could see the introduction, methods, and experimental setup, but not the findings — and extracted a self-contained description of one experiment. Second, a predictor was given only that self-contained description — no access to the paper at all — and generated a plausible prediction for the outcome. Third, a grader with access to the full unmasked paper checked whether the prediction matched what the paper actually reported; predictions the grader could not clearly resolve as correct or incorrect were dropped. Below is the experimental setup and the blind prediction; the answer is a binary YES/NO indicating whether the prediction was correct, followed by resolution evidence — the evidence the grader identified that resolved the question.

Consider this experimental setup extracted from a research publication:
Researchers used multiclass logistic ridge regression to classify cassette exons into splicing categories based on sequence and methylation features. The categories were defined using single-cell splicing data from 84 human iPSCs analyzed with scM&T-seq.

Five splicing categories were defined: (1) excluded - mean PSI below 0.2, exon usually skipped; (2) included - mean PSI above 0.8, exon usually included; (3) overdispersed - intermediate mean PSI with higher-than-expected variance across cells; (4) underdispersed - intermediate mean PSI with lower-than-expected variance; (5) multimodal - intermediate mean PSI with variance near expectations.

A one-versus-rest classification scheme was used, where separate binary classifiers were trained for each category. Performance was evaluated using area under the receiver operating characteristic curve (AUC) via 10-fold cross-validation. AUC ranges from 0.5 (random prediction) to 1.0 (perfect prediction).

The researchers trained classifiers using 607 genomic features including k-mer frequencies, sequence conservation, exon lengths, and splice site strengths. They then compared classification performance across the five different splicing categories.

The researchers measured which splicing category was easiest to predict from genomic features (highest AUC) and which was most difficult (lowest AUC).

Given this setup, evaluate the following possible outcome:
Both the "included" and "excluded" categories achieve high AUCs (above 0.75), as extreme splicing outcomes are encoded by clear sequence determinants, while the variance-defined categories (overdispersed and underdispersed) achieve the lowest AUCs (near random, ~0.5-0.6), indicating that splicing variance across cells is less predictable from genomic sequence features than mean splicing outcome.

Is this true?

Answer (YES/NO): NO